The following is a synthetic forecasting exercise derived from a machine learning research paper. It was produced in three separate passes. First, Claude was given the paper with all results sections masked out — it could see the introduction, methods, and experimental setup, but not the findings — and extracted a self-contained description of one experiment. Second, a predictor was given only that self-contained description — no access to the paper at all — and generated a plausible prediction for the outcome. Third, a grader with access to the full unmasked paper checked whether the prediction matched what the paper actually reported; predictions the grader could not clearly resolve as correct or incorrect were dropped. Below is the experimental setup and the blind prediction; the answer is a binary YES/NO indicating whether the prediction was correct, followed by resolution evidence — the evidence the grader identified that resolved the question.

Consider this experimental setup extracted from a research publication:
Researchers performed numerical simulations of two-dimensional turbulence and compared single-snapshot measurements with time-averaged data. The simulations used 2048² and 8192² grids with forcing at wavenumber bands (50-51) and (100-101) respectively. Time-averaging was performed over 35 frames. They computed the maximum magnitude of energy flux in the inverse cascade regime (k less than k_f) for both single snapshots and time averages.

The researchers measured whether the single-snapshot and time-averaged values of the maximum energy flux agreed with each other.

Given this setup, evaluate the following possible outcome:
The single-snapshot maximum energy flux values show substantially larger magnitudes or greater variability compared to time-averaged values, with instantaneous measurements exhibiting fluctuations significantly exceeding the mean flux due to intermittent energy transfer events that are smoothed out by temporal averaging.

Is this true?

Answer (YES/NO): YES